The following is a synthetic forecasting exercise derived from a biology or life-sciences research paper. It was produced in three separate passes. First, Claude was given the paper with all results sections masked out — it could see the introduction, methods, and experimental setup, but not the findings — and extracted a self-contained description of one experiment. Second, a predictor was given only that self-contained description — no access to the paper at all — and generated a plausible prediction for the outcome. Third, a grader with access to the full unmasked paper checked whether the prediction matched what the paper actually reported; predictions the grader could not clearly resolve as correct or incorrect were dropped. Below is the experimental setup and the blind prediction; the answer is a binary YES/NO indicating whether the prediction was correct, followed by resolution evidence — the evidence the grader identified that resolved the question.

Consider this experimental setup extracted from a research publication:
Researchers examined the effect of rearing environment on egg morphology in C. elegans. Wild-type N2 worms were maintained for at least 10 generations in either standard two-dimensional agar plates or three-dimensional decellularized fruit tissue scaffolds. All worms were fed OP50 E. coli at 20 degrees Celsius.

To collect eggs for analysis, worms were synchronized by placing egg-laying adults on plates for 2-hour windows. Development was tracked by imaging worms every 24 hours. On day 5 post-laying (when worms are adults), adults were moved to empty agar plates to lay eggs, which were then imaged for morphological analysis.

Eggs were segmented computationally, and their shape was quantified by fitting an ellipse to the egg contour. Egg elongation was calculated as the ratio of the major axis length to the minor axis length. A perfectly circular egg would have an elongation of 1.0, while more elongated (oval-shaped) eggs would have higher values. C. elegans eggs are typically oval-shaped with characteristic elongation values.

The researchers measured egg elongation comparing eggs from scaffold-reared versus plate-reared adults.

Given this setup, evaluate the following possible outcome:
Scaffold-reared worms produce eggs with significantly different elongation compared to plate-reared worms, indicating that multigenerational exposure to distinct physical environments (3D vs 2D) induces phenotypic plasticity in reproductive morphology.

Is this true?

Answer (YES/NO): NO